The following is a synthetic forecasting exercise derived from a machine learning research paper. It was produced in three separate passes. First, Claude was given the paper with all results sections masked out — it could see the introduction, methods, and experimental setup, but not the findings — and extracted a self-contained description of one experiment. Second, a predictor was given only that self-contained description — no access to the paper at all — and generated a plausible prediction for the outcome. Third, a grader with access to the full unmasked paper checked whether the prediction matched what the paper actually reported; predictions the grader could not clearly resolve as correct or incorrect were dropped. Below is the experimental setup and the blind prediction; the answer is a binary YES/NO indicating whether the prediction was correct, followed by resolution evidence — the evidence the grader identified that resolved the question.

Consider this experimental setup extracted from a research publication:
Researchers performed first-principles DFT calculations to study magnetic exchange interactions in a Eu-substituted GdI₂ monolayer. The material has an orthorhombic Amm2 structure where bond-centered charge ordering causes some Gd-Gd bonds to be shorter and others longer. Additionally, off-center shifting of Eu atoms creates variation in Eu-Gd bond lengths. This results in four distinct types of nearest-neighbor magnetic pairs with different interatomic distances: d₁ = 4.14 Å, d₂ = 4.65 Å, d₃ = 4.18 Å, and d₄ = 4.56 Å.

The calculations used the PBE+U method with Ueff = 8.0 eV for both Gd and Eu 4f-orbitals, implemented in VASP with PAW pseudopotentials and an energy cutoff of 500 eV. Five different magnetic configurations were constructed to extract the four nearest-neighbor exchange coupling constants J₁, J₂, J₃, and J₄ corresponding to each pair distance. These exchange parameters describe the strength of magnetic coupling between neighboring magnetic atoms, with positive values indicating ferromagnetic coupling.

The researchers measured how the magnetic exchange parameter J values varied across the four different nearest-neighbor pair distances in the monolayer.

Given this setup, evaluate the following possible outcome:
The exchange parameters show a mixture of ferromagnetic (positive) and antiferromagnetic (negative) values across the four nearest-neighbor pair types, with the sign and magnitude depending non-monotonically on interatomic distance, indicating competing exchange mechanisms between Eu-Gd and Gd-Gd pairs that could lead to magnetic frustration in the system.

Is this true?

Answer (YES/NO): NO